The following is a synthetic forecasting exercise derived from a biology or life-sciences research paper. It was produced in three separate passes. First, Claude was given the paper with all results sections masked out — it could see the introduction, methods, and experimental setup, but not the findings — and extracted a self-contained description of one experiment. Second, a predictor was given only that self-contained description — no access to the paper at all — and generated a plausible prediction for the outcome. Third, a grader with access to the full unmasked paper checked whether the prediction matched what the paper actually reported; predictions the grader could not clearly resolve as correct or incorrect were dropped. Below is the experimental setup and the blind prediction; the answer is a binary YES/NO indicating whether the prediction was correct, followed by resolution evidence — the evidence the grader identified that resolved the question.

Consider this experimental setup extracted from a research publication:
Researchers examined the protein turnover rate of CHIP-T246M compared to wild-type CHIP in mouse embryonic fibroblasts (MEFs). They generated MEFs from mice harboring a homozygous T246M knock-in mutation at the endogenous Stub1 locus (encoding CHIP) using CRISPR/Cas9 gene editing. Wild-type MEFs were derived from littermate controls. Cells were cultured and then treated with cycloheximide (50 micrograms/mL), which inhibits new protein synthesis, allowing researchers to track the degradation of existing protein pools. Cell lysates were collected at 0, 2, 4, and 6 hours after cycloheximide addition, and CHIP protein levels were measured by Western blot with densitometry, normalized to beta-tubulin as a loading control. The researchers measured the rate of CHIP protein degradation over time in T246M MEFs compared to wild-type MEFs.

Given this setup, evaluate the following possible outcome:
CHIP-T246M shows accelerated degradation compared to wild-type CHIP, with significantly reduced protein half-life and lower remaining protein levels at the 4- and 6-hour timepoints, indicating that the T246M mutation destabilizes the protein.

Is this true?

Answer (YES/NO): YES